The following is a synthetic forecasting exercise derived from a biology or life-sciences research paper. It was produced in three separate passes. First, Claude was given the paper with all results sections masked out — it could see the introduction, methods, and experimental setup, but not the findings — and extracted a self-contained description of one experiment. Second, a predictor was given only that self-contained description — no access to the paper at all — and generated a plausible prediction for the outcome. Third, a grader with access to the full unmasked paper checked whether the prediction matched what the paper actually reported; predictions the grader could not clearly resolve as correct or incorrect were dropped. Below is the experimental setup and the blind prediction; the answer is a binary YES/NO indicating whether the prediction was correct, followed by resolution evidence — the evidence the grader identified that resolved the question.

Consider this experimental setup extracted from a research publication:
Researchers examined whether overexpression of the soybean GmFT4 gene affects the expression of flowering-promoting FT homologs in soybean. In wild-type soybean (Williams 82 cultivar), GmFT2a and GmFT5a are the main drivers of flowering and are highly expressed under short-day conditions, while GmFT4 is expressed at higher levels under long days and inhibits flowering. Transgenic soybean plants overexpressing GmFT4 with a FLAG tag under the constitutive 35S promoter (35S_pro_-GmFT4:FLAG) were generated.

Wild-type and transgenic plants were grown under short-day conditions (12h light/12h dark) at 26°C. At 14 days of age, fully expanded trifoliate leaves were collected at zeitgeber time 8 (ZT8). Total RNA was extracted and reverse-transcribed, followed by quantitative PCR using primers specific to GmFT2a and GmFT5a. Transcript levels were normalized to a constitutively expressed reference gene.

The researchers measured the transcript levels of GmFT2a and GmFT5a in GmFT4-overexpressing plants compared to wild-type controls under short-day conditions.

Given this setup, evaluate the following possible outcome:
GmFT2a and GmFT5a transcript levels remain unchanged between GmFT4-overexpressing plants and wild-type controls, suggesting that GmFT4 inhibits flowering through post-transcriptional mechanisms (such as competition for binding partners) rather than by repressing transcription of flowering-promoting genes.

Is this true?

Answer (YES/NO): NO